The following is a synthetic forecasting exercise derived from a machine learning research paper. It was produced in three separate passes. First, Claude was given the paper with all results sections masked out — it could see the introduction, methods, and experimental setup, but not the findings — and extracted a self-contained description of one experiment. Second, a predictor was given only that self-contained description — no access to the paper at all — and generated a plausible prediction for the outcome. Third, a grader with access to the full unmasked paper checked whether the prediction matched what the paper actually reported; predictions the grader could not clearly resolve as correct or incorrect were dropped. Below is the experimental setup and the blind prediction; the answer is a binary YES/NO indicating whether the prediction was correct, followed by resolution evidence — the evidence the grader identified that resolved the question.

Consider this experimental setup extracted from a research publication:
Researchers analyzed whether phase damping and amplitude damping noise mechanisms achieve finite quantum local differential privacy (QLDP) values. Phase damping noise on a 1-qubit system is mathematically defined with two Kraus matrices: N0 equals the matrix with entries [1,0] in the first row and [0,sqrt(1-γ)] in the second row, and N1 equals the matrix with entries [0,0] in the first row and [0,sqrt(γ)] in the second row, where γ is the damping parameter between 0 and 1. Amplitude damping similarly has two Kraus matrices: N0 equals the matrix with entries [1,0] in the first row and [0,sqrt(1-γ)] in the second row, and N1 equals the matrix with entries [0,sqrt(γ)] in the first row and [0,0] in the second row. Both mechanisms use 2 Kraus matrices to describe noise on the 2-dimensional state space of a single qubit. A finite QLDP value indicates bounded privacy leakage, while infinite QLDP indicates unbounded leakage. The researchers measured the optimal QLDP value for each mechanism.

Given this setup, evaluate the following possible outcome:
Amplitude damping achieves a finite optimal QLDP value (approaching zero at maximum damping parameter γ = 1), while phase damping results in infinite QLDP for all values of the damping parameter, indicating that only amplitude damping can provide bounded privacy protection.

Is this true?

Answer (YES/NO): NO